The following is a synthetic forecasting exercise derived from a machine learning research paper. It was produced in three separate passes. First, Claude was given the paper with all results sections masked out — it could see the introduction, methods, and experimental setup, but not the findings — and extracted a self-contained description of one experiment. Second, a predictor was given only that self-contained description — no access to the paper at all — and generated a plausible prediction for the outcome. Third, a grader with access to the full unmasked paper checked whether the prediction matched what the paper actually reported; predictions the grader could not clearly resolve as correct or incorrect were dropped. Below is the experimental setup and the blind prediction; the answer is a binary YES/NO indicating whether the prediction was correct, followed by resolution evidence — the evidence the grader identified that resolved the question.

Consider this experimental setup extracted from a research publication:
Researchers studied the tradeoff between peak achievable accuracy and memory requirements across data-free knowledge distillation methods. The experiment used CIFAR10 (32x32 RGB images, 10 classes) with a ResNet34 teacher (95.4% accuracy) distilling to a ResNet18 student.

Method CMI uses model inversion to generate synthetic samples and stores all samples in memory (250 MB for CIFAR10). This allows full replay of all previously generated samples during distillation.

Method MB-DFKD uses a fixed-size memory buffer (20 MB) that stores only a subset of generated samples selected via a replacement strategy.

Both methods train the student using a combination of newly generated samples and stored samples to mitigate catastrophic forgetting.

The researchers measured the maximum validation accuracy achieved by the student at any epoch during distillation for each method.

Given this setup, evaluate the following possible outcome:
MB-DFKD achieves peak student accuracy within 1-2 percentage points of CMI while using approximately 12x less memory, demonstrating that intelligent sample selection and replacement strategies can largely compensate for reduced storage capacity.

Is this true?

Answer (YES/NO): NO